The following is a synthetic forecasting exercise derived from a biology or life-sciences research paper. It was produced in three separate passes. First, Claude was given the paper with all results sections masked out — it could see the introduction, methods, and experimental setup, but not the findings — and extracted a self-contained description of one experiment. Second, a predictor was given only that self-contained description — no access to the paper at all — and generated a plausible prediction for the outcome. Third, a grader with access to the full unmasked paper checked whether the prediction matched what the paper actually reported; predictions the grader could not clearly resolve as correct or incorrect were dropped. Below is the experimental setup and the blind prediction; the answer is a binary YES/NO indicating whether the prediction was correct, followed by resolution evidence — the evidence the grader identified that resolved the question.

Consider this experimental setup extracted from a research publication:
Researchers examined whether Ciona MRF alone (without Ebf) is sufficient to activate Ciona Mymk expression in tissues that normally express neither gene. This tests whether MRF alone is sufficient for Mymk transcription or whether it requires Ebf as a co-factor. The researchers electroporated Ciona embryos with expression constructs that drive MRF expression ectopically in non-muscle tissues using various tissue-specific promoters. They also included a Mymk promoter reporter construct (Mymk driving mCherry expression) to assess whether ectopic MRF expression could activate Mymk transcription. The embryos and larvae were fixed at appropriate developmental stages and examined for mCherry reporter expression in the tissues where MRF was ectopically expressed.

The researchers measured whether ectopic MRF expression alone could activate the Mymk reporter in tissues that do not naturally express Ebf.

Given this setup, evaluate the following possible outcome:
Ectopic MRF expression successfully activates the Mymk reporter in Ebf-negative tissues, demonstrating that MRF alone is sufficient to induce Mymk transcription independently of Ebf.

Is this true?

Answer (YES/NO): NO